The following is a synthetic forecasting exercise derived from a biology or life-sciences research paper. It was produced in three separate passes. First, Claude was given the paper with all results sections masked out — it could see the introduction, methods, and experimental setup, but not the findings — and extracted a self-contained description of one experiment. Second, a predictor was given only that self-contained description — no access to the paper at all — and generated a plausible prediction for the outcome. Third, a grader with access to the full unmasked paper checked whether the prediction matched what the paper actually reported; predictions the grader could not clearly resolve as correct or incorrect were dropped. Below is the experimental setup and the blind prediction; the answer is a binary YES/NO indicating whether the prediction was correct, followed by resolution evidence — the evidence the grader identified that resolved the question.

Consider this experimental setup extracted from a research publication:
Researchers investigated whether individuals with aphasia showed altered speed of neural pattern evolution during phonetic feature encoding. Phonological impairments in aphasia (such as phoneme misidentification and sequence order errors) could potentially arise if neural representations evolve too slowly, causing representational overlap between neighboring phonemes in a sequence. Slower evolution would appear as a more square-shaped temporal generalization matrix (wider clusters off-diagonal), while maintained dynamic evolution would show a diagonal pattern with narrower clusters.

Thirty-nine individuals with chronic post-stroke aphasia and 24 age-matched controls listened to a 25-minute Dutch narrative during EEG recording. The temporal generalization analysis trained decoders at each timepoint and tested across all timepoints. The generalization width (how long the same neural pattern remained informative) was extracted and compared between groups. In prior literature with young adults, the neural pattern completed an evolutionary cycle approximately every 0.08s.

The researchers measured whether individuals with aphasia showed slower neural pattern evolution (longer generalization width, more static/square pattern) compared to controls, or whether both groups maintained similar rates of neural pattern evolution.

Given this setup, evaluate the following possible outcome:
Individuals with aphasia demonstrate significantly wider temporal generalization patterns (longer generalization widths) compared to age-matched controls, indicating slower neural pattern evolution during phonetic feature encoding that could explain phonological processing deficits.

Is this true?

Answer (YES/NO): NO